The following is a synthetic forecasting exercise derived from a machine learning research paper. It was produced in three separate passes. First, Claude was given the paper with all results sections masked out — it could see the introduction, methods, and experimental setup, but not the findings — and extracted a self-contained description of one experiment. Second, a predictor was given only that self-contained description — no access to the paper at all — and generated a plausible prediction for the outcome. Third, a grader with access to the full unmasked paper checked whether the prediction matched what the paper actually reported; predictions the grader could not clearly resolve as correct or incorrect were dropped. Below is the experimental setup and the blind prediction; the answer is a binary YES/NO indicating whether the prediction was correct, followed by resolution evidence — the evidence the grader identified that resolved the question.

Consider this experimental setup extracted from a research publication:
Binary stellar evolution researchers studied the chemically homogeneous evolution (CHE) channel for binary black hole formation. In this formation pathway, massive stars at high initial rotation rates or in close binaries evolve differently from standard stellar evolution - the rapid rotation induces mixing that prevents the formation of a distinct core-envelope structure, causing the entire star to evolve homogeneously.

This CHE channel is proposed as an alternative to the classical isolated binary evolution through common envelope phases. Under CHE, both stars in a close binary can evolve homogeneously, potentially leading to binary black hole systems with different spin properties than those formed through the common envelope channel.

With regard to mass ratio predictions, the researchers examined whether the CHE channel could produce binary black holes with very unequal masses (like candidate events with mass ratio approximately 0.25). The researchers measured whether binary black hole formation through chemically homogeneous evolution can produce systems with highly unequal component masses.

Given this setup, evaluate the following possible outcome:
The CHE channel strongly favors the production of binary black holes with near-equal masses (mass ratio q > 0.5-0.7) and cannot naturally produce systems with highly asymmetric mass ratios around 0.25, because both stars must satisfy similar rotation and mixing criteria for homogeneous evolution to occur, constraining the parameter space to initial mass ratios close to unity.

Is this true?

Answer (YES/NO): YES